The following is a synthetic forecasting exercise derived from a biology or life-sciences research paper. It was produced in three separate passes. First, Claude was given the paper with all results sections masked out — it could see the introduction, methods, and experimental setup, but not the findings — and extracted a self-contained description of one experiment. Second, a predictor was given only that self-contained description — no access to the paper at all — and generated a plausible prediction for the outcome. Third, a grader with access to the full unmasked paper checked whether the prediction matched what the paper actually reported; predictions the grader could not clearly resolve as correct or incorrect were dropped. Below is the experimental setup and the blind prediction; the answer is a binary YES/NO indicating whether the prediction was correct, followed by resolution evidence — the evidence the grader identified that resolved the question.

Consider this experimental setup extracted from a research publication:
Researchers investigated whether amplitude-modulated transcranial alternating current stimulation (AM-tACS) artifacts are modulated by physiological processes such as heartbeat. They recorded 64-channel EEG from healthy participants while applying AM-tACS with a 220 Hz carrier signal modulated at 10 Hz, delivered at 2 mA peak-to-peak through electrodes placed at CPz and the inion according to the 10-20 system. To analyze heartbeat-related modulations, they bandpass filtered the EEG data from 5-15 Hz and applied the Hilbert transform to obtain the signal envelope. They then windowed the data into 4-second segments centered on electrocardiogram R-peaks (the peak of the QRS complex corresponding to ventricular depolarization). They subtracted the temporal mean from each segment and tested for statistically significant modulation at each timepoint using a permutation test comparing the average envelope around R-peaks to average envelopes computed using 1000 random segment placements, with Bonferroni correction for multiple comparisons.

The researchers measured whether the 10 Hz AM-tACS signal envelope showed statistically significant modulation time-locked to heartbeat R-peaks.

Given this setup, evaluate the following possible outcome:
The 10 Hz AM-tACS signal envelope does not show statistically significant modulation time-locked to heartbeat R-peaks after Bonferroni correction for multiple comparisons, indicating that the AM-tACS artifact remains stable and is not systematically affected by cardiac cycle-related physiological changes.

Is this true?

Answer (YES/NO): YES